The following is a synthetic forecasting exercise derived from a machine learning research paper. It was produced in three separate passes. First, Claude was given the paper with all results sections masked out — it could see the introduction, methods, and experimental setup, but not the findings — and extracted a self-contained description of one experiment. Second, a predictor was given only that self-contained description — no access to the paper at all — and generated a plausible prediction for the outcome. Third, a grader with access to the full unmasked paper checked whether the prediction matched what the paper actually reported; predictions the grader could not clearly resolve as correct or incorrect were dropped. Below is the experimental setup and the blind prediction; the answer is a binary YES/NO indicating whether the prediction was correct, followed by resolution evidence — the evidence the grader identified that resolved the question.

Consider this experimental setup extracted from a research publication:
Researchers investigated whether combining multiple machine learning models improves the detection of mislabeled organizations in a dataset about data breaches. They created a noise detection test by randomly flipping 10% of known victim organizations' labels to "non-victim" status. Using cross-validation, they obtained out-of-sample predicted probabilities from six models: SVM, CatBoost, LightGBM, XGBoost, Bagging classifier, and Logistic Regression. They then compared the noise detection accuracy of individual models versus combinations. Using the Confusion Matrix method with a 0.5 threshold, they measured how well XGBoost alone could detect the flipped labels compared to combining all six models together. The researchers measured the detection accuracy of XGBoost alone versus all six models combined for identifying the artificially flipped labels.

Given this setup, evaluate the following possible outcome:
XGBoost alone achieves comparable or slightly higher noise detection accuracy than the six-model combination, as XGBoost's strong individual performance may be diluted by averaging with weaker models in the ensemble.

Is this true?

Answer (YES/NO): NO